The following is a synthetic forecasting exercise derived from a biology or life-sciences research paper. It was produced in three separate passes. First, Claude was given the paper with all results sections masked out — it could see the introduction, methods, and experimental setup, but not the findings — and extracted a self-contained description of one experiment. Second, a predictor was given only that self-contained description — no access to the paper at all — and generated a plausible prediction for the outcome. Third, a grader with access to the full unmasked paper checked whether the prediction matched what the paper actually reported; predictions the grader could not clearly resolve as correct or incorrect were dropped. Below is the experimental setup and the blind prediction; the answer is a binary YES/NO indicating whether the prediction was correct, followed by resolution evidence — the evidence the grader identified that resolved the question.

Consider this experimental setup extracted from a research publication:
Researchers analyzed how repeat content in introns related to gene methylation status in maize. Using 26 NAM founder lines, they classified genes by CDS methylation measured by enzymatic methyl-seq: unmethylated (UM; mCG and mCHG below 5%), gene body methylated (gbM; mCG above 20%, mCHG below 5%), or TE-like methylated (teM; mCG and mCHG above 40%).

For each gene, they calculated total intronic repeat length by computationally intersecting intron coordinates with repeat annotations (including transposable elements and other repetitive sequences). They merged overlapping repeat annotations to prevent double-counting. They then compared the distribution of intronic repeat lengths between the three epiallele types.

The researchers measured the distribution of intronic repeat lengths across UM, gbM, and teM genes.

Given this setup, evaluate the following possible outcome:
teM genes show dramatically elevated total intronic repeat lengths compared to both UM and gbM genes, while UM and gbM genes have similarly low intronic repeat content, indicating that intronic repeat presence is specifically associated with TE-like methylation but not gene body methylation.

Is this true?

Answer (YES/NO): NO